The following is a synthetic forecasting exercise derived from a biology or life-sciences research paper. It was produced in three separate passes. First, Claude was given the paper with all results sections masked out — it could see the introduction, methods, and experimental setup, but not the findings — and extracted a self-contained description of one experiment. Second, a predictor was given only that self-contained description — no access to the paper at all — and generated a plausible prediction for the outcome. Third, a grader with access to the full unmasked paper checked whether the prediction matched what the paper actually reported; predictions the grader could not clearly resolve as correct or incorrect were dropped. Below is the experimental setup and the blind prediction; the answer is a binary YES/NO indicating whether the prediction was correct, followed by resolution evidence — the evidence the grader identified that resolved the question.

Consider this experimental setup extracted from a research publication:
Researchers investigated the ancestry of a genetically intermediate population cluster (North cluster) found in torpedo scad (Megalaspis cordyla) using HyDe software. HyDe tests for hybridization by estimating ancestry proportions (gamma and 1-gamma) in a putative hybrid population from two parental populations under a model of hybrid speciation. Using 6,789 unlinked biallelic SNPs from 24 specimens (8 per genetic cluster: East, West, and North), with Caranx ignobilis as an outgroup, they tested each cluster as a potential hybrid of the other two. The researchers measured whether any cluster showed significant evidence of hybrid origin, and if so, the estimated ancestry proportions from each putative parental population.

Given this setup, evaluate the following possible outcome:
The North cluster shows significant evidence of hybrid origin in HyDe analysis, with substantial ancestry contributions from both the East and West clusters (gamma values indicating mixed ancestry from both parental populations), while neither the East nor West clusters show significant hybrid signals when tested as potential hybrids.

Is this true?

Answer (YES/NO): YES